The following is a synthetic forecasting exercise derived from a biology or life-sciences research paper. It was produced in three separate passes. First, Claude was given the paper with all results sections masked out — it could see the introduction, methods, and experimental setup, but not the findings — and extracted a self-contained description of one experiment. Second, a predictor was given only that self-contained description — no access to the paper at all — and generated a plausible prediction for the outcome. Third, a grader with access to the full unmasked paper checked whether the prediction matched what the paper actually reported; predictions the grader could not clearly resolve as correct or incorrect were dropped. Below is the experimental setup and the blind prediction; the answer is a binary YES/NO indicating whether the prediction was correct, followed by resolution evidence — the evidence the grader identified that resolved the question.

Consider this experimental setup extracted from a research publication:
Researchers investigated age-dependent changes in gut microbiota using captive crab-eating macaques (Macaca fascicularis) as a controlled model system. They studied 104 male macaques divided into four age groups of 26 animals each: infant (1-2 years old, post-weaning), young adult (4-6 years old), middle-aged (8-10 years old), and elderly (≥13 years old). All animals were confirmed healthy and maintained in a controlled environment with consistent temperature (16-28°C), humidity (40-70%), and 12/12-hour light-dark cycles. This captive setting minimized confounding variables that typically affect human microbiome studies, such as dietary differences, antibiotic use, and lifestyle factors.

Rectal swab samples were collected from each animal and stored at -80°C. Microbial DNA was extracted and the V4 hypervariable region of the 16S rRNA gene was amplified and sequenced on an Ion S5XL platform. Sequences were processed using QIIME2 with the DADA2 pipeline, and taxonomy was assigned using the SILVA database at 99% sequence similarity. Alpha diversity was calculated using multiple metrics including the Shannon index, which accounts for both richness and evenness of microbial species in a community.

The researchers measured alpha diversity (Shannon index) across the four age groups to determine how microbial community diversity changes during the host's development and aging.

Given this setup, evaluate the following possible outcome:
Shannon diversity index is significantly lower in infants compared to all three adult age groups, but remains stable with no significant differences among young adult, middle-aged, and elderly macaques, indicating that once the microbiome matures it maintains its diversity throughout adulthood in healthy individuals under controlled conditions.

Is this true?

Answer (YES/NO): NO